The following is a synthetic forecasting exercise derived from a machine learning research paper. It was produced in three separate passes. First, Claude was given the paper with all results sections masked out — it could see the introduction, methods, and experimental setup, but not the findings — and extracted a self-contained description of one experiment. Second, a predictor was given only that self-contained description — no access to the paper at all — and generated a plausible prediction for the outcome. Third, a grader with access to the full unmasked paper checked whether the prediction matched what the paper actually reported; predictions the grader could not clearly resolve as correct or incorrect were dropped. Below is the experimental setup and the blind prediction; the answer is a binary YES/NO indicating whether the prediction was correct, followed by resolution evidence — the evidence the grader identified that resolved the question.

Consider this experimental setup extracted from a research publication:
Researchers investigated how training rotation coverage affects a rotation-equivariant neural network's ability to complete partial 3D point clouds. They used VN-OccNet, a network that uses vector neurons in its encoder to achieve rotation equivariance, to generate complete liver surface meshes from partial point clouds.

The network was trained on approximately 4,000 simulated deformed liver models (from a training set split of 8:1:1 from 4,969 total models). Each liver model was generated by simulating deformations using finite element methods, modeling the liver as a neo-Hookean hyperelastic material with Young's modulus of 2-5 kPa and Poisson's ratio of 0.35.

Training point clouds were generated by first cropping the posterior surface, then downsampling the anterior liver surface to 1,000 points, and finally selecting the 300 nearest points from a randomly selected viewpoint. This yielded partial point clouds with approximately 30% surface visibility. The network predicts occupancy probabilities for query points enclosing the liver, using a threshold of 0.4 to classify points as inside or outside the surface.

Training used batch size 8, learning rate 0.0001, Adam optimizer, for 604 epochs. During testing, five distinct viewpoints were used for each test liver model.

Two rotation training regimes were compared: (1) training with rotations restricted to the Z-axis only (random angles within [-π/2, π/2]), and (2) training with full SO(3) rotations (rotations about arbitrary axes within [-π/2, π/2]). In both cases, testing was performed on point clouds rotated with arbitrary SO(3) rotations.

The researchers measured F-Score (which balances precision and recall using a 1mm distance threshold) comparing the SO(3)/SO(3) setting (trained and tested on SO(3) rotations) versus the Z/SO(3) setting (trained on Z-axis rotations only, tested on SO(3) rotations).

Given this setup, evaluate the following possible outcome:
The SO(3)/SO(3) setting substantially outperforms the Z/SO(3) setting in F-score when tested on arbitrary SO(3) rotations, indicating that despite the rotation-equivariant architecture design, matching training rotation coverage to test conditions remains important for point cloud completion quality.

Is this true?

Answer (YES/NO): NO